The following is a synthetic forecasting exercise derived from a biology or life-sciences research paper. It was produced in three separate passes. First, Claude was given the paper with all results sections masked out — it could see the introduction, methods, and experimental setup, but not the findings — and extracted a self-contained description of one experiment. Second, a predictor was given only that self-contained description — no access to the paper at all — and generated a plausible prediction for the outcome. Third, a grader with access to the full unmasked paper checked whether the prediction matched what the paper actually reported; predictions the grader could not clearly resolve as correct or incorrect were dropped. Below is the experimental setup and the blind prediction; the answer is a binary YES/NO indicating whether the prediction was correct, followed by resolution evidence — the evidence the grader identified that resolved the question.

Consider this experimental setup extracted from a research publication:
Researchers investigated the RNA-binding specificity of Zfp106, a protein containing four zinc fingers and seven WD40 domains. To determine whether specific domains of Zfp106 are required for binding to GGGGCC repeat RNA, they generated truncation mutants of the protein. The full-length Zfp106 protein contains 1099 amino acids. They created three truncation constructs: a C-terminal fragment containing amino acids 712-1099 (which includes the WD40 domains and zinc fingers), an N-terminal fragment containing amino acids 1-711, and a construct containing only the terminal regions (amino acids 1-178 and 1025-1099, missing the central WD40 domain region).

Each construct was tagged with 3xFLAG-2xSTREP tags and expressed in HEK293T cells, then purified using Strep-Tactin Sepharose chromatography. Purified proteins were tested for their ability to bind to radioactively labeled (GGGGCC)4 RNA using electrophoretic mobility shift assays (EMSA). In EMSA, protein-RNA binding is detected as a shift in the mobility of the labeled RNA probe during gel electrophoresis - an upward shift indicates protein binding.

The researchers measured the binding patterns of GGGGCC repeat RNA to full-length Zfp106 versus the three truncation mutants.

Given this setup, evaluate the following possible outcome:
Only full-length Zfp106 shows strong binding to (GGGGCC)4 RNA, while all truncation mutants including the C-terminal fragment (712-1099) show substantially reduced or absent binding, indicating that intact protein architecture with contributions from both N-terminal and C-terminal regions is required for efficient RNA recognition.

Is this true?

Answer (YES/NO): NO